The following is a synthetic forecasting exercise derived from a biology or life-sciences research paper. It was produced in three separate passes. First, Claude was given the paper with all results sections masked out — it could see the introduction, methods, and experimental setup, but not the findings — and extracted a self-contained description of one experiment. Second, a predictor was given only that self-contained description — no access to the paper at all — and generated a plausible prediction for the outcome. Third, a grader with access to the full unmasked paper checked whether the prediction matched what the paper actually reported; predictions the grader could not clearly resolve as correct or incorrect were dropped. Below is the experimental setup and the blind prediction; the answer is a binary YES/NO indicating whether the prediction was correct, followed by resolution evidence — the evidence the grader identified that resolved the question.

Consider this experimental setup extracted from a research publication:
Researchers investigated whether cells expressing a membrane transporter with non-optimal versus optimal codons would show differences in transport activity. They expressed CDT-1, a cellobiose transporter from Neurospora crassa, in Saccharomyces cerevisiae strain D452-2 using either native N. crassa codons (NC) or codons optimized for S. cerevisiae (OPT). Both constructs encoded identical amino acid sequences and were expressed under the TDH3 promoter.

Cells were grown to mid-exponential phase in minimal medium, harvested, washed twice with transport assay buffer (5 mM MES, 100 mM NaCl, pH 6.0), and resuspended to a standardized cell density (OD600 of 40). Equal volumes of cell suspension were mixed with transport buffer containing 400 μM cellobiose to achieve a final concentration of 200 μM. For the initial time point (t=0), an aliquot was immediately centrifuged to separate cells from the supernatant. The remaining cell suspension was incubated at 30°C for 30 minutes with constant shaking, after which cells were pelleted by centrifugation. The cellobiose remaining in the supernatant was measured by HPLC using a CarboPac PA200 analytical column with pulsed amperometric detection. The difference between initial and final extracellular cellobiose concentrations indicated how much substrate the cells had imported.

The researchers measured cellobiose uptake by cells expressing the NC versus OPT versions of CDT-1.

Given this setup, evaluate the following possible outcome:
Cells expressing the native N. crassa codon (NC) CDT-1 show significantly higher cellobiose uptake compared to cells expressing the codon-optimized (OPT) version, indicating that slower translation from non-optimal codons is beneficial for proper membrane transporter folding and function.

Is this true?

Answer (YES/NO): YES